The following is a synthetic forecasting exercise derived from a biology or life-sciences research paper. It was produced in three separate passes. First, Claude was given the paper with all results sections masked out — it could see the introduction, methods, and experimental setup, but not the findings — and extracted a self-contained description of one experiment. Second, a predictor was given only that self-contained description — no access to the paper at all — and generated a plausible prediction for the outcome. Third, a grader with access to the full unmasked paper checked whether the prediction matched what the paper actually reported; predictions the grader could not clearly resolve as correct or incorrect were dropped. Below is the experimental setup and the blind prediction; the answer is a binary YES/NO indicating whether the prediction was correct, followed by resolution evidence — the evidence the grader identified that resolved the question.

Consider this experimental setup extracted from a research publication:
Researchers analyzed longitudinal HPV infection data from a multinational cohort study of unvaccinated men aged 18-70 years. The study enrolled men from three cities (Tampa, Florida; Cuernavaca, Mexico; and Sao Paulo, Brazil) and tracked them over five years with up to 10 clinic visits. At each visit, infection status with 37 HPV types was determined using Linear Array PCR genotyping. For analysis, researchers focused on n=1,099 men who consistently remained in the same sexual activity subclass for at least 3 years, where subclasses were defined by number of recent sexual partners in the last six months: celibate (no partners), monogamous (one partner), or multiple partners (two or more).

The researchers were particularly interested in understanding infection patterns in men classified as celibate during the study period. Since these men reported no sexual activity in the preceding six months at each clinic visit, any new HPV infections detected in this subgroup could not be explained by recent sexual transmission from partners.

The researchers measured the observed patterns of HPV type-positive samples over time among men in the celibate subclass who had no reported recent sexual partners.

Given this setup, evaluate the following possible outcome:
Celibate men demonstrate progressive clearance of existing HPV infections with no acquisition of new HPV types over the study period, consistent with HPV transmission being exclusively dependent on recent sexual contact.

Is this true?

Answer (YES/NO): NO